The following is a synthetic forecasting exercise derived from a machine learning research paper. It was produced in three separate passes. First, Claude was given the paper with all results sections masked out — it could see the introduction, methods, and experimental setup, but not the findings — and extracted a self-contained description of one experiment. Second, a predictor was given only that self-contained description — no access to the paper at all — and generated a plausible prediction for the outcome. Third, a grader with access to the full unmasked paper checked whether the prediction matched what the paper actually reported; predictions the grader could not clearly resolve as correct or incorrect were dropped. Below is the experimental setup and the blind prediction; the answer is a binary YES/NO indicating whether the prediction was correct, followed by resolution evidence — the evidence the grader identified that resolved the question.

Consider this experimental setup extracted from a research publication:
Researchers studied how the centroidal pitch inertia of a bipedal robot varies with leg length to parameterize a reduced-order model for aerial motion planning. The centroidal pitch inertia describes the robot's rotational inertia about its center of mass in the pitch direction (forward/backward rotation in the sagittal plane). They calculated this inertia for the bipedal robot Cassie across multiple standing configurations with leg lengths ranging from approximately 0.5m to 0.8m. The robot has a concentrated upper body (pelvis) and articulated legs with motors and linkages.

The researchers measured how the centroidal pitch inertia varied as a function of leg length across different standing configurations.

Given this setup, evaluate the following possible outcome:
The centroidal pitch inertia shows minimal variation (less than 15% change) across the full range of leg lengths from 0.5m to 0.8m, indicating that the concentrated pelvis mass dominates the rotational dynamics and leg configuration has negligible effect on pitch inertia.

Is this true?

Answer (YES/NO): NO